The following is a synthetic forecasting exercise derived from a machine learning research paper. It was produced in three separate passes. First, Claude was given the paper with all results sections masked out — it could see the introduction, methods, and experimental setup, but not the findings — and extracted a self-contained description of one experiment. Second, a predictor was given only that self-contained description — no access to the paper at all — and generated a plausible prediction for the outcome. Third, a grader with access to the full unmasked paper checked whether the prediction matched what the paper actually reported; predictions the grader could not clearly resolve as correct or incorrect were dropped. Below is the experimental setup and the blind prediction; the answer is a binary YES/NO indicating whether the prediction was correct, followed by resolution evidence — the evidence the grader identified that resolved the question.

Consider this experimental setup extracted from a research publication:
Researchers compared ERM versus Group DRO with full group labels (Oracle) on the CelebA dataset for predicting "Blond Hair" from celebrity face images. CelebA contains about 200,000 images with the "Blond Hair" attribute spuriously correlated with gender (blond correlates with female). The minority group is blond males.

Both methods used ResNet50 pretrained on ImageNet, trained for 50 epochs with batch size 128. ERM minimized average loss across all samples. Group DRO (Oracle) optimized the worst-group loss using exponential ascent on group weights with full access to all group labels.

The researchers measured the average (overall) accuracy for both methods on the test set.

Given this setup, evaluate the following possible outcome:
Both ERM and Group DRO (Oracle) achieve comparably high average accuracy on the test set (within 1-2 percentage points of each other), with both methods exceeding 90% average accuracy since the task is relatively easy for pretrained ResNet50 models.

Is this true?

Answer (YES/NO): YES